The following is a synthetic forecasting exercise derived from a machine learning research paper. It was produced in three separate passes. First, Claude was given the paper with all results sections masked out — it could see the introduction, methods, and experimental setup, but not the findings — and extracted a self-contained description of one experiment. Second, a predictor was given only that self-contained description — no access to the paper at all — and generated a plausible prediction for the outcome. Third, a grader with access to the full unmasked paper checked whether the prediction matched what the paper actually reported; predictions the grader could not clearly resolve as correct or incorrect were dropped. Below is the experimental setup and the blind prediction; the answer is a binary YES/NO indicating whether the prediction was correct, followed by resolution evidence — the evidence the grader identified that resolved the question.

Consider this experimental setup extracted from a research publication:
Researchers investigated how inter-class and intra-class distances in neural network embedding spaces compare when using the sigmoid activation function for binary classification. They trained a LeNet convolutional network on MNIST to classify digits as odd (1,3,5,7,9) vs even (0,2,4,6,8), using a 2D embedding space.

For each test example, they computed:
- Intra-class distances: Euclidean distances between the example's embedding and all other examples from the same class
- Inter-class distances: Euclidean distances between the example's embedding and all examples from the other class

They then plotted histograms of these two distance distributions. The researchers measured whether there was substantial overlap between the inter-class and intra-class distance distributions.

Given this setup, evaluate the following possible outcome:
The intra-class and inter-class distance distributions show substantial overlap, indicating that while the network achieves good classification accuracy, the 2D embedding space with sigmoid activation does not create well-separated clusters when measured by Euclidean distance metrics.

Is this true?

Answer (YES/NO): YES